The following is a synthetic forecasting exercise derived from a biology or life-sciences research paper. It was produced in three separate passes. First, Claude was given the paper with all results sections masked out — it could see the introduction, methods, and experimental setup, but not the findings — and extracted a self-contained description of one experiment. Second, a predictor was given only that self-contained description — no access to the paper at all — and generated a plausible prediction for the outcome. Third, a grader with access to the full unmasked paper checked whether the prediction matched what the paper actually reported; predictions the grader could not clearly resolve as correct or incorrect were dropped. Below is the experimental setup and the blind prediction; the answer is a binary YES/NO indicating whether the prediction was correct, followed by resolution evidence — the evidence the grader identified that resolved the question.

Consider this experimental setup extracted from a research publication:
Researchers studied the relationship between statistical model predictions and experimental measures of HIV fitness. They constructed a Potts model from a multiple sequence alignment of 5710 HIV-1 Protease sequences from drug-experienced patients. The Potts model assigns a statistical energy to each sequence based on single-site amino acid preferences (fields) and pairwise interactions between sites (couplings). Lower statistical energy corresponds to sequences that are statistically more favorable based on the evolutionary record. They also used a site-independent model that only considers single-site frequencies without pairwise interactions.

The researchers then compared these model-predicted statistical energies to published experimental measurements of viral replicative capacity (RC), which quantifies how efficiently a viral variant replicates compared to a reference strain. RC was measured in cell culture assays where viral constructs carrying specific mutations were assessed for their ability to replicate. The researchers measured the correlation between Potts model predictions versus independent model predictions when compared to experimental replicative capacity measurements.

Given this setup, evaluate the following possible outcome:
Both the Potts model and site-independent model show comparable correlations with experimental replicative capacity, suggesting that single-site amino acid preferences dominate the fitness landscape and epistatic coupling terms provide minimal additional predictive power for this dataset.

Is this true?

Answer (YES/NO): YES